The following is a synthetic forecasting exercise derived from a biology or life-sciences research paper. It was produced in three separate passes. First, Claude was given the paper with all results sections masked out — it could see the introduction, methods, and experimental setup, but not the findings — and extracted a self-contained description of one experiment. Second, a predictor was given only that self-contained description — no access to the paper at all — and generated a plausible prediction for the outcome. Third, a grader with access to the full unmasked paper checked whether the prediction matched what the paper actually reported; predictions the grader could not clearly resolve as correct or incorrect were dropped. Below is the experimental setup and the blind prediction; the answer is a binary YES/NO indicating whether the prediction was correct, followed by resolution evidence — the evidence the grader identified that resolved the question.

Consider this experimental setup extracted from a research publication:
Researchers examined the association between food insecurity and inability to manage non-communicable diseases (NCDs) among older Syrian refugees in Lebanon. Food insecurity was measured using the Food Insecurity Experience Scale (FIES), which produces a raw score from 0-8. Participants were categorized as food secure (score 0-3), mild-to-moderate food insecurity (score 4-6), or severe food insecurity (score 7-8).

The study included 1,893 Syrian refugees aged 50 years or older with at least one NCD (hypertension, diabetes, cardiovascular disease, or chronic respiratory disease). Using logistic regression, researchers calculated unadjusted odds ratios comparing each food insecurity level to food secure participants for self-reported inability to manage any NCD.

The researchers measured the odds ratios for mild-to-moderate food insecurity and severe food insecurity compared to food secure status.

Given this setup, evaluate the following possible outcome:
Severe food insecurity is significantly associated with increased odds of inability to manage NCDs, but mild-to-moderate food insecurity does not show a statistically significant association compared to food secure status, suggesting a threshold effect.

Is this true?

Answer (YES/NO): YES